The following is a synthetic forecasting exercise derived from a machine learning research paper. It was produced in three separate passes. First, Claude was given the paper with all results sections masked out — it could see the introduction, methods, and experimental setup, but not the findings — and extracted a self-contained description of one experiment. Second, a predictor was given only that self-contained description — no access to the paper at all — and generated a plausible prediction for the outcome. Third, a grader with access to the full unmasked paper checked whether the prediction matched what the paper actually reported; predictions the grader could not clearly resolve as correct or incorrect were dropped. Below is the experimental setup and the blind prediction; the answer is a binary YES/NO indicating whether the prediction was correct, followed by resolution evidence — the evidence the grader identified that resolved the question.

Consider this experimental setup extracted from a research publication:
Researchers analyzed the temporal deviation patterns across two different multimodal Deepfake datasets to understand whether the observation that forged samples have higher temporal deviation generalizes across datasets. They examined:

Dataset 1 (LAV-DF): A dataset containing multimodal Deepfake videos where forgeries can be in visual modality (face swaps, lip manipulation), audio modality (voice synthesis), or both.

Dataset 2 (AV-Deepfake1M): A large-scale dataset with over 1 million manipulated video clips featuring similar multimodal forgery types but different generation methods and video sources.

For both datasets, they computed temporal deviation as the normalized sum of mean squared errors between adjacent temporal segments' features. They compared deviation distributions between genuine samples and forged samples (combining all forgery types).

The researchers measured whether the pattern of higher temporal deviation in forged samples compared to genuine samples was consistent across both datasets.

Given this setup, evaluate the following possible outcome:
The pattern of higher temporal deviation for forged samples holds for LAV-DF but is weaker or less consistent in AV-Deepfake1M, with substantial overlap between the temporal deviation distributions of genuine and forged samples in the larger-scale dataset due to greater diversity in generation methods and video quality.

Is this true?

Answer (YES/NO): NO